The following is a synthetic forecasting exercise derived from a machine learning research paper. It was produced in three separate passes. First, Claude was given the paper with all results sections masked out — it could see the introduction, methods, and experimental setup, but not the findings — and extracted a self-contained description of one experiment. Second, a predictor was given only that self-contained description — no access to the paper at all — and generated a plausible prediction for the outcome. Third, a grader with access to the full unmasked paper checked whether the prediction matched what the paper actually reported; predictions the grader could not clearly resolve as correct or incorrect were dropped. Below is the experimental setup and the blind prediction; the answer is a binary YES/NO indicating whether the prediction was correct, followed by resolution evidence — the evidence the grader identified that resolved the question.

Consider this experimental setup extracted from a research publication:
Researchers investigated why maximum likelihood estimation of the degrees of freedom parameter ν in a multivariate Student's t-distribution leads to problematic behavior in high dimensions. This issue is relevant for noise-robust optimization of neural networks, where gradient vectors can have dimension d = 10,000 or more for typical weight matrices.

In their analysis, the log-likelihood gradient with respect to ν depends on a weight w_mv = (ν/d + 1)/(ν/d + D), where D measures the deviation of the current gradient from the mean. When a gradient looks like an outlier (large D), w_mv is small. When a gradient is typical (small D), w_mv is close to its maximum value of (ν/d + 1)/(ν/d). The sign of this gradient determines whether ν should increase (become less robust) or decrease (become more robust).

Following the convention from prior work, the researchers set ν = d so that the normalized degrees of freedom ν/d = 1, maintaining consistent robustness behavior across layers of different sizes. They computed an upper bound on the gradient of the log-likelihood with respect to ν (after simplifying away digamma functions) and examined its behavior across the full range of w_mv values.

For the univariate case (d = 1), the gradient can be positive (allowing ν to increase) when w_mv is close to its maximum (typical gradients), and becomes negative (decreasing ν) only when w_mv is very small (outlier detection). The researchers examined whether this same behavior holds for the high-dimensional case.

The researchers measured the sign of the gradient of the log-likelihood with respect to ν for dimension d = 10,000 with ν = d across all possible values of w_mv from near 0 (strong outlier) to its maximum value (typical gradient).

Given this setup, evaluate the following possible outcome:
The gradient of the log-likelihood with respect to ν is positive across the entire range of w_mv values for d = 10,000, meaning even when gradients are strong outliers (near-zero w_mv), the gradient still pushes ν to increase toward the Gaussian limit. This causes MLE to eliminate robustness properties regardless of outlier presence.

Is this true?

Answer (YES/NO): NO